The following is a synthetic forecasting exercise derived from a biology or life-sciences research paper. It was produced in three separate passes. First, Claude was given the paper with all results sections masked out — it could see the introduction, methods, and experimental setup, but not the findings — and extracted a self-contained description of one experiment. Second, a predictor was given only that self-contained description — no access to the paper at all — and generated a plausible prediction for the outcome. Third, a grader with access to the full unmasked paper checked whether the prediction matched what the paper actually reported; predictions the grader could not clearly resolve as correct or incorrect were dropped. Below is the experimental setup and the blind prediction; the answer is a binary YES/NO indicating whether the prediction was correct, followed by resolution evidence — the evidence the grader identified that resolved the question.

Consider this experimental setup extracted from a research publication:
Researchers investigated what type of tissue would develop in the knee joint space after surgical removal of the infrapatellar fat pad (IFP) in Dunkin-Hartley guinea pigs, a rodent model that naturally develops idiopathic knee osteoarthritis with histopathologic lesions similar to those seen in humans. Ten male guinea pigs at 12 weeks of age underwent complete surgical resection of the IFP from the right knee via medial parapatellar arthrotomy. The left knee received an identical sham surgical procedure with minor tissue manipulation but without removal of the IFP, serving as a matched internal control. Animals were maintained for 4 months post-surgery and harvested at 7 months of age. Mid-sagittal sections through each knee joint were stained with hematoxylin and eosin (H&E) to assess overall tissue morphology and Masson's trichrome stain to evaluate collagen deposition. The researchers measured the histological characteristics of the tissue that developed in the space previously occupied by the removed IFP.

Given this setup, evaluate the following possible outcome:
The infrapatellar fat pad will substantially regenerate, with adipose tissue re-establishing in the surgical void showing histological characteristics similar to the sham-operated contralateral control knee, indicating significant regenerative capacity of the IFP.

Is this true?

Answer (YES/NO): NO